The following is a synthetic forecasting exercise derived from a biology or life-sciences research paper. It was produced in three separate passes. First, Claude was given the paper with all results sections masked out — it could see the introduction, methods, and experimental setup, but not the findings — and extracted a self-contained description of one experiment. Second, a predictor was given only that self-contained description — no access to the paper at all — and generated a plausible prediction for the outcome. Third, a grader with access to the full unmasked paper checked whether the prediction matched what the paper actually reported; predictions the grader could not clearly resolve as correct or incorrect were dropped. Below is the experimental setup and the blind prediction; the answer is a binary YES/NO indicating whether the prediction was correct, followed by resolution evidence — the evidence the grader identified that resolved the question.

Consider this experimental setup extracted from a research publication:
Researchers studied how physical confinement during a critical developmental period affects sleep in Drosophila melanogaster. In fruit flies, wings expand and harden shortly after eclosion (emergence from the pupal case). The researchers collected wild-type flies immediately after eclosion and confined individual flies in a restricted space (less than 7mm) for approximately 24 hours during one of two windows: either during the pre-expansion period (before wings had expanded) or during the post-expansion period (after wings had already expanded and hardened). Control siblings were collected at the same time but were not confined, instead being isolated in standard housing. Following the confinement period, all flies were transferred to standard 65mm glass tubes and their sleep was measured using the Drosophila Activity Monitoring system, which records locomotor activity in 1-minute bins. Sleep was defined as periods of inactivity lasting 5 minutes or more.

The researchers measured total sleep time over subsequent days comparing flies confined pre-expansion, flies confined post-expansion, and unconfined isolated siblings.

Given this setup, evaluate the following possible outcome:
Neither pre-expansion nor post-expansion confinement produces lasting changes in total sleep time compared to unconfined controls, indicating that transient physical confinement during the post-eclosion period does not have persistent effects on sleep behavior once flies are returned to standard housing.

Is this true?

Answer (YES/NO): NO